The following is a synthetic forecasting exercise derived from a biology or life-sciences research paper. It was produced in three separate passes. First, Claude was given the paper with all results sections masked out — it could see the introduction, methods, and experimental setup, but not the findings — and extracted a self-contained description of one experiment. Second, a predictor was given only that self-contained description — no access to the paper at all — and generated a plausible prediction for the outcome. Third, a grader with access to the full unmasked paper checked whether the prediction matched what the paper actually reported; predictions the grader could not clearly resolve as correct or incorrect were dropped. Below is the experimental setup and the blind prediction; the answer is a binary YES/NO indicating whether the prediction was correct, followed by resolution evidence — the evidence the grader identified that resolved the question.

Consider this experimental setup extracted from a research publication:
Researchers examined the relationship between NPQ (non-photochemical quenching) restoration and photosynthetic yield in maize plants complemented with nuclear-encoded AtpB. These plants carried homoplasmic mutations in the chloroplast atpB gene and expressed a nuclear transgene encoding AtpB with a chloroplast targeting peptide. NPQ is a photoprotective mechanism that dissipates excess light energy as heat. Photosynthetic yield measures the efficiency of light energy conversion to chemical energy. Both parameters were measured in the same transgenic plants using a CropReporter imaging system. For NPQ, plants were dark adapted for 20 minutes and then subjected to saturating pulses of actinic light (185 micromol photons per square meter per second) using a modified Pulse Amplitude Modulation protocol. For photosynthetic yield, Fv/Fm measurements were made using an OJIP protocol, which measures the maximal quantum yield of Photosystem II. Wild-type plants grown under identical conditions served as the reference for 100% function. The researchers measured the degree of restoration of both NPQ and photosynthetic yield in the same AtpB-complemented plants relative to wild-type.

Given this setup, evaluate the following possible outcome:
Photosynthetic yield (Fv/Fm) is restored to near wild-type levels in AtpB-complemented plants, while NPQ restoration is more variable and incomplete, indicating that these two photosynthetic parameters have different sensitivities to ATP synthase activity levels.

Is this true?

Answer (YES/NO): NO